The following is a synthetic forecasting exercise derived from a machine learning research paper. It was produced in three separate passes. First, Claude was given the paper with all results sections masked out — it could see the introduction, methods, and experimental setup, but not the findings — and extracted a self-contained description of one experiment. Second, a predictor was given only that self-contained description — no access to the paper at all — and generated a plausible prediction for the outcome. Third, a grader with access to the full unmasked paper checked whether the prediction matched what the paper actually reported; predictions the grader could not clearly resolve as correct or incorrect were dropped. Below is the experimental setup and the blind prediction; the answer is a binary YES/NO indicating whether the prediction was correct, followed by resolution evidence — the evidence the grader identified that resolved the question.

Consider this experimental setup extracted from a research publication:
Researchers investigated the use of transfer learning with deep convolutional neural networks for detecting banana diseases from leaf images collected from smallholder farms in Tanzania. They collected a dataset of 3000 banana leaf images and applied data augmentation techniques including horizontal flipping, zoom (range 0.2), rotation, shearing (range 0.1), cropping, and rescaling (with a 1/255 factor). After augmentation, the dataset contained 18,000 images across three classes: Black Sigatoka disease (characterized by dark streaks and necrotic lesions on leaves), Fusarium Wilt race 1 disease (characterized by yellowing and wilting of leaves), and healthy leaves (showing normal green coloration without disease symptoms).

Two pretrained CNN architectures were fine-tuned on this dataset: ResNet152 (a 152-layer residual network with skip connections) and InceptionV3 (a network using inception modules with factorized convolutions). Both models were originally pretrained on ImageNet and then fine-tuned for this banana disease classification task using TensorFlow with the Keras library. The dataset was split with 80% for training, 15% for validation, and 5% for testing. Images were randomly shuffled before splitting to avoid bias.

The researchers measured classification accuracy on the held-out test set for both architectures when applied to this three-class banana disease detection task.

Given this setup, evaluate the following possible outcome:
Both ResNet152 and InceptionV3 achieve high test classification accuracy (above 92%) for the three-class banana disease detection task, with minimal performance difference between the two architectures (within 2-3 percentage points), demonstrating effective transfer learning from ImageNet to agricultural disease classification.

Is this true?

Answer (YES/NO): NO